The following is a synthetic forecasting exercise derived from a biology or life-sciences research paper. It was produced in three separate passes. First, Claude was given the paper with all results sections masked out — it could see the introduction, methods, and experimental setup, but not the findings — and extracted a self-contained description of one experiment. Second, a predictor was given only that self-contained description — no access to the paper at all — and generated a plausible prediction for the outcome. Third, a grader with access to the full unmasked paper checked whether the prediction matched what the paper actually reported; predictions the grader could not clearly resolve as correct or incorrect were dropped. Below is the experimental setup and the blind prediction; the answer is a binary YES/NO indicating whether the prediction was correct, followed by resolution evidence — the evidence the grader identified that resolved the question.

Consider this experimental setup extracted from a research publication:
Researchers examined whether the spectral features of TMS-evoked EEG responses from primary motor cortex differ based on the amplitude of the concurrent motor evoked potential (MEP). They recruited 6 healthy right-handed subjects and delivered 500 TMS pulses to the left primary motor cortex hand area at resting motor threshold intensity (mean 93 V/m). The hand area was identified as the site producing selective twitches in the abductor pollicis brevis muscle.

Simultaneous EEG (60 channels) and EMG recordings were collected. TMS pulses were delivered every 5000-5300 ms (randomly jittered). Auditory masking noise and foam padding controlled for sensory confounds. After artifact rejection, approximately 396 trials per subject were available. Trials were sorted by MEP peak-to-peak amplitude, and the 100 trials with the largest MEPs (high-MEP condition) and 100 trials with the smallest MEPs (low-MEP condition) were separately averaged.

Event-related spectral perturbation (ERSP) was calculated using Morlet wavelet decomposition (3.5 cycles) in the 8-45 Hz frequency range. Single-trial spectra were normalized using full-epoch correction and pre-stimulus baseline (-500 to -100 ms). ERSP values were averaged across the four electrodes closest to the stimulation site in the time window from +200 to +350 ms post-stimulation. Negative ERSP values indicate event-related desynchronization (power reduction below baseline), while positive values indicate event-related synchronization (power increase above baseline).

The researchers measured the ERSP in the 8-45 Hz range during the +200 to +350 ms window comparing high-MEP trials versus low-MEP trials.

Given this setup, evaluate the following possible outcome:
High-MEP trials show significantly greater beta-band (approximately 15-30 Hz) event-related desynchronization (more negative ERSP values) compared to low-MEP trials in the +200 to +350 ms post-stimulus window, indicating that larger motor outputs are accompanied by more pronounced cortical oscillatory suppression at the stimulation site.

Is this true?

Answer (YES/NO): NO